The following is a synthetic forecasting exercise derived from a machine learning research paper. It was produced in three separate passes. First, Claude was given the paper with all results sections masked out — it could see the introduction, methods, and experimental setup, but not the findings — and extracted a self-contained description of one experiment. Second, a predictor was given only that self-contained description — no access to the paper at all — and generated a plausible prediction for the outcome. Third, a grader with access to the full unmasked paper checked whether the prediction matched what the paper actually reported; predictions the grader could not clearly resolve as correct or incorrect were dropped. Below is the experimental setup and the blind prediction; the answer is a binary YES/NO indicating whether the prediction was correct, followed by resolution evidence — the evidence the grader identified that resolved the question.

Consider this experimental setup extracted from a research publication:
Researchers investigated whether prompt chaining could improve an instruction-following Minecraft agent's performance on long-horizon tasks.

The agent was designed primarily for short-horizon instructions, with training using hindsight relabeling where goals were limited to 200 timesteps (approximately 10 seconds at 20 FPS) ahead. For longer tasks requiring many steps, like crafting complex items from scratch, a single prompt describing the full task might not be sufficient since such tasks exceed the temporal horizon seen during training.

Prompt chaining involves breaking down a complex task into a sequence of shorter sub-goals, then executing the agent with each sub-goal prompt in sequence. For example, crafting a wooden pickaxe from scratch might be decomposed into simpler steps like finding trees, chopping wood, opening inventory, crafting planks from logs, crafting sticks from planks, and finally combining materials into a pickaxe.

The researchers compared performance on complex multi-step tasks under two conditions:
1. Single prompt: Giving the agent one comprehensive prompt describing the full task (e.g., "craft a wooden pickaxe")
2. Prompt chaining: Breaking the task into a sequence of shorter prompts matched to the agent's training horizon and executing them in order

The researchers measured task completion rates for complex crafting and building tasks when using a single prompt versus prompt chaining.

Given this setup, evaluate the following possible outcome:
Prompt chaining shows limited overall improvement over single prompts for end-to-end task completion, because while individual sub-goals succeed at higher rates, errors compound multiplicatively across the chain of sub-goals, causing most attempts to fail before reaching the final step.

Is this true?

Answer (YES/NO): NO